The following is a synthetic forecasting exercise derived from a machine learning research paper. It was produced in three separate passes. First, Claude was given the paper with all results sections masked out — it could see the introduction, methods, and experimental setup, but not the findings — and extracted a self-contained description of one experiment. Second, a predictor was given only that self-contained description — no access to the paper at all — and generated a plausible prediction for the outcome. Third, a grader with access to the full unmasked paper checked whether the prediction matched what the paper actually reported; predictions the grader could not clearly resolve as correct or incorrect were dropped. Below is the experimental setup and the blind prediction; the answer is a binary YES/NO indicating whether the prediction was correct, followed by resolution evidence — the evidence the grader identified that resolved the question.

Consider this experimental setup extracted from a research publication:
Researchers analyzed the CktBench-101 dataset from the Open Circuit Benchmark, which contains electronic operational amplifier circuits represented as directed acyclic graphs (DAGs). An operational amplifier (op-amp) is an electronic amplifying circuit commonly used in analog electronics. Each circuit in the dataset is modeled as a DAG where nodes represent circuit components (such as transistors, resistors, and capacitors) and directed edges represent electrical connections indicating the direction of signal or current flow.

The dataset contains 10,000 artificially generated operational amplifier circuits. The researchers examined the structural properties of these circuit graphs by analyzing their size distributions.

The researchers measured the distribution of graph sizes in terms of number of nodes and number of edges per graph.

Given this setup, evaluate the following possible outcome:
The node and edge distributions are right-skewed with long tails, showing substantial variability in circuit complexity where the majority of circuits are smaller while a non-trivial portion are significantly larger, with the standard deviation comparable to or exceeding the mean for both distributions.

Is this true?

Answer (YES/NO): NO